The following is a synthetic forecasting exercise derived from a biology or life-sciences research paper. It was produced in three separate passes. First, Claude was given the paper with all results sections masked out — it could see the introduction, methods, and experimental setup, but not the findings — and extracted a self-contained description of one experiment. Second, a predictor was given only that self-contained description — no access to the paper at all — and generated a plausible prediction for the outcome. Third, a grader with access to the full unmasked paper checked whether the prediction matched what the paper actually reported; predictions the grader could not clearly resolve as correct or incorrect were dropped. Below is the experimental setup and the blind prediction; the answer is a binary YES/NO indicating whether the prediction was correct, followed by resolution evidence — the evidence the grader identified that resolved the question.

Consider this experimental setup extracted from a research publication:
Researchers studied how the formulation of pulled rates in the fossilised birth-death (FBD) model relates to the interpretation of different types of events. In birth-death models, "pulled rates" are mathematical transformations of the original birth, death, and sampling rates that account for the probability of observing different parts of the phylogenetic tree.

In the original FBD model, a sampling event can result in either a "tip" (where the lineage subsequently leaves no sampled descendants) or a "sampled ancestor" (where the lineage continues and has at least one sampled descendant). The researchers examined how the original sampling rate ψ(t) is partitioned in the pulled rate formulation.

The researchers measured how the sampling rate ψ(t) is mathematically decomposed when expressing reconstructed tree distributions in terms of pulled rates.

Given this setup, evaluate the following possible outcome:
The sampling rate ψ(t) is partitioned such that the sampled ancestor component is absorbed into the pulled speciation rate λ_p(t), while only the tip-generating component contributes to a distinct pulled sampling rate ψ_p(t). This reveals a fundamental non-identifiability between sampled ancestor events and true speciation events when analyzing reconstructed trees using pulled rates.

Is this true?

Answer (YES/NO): NO